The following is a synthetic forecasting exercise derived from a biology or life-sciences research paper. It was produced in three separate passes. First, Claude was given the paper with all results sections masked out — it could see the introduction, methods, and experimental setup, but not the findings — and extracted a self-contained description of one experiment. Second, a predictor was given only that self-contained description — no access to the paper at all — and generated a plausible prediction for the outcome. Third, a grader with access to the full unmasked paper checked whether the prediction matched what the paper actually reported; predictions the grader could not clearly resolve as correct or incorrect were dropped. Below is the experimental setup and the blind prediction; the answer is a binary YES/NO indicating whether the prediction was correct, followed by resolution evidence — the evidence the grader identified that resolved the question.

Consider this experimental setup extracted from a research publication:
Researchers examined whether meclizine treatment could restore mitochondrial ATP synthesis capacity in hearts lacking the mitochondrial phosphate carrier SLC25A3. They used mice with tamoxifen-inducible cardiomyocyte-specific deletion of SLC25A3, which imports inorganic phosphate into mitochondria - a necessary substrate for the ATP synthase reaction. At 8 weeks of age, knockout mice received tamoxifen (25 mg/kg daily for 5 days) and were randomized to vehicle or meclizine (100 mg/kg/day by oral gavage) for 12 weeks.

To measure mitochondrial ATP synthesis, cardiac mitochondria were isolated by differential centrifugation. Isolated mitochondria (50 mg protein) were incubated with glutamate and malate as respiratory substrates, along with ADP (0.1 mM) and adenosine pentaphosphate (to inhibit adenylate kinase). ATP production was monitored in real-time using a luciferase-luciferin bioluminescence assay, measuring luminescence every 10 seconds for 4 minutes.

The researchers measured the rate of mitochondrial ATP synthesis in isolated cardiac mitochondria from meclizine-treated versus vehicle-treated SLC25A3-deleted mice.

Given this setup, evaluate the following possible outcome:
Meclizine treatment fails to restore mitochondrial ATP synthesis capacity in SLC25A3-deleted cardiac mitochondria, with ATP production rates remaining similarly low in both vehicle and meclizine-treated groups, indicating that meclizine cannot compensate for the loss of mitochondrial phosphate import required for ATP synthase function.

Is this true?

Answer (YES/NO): YES